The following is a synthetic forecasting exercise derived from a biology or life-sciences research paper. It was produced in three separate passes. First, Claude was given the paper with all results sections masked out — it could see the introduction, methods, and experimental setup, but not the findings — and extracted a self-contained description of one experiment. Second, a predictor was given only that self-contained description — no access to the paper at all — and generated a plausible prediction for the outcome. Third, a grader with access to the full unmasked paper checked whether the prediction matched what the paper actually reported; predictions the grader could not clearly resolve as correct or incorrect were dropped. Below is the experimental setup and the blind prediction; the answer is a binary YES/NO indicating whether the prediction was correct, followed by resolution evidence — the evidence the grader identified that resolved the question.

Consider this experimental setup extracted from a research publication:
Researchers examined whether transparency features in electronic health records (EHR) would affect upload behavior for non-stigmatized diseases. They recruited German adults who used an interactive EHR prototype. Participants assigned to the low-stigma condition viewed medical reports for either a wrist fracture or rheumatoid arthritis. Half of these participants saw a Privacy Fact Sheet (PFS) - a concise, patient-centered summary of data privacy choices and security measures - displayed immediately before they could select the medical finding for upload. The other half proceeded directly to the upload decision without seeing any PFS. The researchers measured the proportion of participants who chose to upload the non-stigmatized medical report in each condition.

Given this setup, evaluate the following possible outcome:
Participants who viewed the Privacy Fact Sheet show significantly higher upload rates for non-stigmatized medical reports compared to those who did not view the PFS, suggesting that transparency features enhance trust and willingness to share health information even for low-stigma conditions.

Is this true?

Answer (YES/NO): NO